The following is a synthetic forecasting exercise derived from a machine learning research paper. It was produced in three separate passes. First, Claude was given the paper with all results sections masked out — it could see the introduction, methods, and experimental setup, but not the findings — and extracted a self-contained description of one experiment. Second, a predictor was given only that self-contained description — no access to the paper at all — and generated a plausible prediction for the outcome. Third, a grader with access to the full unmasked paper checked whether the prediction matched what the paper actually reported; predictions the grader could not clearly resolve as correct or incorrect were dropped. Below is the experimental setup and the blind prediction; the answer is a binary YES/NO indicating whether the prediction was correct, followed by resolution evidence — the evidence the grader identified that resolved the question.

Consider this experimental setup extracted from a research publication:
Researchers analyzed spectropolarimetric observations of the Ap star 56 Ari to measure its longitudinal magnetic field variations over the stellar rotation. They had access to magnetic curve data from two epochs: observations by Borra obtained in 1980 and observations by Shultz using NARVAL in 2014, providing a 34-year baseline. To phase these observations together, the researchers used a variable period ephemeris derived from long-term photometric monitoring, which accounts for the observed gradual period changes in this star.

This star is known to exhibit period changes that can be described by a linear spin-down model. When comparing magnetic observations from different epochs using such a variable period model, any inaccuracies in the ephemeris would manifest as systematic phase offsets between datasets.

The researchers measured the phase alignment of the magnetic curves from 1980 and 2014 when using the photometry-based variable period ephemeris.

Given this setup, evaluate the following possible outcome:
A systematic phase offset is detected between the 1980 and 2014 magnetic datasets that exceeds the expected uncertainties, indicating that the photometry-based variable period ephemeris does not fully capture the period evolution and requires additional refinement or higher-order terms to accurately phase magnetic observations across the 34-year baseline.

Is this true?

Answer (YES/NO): YES